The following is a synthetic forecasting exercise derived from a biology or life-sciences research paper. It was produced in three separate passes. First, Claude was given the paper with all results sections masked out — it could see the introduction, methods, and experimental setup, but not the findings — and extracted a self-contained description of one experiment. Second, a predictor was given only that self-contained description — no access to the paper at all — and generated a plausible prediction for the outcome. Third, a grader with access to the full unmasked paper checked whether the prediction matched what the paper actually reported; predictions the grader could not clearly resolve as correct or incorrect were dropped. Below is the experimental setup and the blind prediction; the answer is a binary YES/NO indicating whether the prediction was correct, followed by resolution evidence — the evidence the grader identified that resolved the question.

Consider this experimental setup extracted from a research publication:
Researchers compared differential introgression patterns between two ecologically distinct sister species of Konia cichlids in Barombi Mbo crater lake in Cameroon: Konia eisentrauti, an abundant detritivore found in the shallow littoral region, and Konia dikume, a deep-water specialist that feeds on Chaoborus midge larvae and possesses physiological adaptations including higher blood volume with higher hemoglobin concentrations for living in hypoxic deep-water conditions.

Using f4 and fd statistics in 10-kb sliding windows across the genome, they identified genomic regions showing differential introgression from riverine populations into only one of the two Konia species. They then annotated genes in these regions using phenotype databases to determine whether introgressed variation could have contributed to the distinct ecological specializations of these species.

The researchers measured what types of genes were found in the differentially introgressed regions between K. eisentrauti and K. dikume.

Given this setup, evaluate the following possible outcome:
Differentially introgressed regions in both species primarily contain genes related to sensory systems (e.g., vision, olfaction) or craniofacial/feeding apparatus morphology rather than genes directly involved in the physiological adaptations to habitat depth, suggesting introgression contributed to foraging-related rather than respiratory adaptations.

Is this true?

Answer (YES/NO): NO